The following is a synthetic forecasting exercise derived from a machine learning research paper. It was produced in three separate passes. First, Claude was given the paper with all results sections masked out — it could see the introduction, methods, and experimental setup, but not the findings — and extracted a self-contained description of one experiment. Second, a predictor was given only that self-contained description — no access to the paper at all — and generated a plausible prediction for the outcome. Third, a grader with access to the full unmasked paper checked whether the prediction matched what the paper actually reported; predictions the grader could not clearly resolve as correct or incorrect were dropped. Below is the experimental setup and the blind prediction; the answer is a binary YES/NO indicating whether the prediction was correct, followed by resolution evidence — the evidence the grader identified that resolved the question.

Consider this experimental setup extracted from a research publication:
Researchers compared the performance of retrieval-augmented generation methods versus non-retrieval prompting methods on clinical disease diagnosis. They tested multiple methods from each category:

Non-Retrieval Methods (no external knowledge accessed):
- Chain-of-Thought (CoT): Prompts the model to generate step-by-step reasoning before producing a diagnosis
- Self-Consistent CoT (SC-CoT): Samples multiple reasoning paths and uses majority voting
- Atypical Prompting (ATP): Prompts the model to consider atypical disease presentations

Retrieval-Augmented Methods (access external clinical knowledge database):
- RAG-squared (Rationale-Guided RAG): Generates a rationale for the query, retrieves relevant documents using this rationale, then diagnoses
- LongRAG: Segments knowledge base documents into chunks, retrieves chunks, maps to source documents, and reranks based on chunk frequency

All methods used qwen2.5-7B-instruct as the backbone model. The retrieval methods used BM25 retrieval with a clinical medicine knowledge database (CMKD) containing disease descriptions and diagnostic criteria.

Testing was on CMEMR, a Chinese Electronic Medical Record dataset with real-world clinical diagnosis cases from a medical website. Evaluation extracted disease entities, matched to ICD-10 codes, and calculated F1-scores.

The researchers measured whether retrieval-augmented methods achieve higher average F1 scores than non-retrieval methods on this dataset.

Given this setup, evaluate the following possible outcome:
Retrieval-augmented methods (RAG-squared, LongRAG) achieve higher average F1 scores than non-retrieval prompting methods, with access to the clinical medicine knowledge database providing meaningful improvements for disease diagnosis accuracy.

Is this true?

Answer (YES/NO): NO